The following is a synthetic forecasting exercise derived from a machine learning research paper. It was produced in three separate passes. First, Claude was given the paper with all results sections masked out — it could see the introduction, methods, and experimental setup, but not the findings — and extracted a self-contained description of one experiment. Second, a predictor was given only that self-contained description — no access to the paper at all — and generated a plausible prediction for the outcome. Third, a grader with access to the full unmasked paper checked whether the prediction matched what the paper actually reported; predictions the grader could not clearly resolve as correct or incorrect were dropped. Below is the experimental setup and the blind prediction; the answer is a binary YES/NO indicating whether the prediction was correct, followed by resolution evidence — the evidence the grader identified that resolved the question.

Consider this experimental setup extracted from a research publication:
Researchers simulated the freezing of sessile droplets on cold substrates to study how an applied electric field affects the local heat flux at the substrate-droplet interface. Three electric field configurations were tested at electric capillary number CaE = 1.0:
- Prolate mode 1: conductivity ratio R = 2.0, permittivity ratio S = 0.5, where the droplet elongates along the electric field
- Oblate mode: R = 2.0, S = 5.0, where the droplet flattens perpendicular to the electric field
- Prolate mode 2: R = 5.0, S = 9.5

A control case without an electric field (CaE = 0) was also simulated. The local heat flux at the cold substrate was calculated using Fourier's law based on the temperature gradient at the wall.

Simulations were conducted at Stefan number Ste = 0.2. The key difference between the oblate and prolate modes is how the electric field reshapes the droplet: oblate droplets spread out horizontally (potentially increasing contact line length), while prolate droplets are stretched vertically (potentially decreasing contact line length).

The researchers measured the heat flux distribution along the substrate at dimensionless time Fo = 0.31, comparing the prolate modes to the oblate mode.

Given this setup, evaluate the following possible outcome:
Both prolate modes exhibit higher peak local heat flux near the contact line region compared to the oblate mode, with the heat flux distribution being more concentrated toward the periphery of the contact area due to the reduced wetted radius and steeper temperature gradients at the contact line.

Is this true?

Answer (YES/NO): NO